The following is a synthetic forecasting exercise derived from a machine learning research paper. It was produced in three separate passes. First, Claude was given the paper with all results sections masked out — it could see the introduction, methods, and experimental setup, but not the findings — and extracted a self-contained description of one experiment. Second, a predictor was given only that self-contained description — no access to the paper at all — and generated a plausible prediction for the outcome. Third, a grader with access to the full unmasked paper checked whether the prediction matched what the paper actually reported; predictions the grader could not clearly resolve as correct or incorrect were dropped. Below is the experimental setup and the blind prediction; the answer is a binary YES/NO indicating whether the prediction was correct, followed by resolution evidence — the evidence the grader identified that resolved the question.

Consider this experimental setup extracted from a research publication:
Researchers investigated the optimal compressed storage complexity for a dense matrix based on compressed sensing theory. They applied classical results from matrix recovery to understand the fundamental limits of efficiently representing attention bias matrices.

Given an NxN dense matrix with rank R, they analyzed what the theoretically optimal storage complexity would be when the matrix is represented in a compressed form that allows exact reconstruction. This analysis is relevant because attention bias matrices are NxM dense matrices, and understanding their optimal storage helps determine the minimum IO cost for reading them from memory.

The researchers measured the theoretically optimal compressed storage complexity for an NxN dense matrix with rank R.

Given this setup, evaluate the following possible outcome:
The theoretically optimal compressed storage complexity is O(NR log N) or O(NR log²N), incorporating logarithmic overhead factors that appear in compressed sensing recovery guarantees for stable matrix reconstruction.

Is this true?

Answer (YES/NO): NO